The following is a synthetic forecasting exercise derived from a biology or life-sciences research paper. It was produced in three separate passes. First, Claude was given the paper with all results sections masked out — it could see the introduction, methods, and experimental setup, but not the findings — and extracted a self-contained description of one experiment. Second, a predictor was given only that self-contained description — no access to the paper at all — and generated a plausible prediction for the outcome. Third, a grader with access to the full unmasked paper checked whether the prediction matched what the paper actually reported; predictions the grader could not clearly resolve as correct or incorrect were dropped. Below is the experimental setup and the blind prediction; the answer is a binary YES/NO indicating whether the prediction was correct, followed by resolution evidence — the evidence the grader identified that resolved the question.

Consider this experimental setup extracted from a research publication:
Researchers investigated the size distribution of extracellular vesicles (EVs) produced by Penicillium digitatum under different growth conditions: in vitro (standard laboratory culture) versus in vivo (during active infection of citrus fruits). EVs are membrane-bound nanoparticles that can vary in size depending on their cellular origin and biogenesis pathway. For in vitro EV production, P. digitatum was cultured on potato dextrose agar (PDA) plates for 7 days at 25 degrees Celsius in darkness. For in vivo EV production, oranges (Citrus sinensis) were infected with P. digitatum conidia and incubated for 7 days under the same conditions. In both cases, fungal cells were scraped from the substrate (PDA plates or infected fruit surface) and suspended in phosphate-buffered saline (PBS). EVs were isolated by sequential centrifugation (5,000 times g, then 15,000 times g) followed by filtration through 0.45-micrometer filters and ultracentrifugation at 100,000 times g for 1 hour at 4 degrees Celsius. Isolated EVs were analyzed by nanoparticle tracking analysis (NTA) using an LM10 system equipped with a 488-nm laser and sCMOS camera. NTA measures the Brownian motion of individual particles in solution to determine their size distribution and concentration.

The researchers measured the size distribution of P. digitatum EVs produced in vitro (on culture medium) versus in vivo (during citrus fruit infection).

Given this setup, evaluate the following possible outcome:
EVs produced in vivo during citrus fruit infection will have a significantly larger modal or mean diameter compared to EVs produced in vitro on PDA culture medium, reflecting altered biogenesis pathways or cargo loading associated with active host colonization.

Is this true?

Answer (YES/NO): NO